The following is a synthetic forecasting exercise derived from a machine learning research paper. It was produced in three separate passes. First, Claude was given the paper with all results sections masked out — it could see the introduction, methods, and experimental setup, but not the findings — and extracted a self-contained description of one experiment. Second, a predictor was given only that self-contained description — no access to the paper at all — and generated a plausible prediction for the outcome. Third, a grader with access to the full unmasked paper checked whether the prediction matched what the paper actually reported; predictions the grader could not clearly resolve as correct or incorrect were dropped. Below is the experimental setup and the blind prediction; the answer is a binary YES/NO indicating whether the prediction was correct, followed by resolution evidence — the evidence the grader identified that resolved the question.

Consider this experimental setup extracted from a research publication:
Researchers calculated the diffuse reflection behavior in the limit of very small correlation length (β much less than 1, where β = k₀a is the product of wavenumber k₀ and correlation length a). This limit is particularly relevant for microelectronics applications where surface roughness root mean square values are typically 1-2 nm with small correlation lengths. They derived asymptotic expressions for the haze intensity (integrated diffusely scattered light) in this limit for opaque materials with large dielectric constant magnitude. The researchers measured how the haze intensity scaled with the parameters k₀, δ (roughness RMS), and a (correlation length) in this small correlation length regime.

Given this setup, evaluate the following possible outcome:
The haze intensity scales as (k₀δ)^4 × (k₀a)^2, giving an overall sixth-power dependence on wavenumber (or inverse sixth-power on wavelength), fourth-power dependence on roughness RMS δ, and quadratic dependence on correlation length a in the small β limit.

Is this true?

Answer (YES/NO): NO